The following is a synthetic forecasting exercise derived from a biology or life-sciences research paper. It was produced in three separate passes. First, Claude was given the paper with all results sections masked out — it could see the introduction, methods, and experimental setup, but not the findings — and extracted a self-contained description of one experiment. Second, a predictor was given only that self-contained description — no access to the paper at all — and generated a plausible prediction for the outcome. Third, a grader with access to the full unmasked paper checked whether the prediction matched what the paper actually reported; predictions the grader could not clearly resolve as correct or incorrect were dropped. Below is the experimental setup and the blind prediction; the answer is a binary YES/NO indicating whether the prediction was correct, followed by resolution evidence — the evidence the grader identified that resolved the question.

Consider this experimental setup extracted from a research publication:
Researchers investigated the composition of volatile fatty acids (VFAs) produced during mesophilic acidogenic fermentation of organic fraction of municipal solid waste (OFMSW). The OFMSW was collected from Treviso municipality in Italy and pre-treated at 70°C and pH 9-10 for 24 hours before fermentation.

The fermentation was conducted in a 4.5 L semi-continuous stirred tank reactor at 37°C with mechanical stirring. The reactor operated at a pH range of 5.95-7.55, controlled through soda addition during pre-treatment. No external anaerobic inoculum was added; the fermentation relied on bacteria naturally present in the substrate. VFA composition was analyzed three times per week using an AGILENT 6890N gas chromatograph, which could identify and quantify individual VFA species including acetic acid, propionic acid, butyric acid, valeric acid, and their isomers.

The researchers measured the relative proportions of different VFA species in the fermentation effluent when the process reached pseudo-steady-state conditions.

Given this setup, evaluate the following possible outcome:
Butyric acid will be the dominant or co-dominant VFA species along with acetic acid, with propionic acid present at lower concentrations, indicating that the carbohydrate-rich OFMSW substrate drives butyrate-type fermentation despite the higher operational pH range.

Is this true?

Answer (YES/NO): YES